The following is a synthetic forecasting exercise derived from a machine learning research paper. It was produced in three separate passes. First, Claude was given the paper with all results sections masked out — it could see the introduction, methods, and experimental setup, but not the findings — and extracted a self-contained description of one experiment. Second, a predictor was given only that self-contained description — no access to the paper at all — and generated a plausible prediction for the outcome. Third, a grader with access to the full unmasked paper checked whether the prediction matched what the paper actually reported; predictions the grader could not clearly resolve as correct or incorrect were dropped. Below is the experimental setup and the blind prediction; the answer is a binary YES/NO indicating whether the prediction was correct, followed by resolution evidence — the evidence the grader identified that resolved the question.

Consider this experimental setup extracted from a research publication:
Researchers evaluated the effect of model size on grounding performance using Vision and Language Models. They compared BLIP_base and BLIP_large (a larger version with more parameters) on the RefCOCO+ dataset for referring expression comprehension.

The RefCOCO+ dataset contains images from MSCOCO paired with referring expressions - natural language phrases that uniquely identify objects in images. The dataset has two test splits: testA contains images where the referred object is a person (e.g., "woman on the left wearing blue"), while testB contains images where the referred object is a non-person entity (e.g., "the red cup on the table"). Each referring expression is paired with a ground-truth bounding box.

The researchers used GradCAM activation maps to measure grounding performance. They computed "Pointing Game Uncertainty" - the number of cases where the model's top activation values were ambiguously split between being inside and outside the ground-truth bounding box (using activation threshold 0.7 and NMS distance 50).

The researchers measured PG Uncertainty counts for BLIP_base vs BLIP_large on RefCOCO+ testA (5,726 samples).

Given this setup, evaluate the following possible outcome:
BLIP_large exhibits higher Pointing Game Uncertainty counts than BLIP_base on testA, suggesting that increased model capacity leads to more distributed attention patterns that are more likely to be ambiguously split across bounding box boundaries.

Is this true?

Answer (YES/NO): YES